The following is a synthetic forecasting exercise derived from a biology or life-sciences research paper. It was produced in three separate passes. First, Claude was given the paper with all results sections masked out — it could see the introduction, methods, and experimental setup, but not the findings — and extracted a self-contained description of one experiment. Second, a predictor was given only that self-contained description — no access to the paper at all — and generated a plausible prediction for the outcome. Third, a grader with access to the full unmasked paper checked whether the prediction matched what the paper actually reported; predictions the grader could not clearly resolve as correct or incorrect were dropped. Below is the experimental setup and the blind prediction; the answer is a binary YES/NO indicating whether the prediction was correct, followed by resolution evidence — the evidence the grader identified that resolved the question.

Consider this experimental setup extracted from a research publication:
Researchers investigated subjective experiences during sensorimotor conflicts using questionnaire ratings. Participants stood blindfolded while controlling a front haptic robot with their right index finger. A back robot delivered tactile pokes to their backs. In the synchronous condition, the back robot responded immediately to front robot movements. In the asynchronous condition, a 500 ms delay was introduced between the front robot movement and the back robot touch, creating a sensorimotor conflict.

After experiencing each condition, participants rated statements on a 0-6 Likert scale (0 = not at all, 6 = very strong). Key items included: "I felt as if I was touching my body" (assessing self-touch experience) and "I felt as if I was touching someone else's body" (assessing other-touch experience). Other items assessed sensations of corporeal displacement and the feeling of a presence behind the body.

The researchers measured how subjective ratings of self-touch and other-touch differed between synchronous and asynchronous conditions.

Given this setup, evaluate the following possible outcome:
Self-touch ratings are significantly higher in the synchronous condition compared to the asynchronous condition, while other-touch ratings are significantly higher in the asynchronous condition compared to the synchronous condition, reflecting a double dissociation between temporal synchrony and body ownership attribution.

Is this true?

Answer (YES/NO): NO